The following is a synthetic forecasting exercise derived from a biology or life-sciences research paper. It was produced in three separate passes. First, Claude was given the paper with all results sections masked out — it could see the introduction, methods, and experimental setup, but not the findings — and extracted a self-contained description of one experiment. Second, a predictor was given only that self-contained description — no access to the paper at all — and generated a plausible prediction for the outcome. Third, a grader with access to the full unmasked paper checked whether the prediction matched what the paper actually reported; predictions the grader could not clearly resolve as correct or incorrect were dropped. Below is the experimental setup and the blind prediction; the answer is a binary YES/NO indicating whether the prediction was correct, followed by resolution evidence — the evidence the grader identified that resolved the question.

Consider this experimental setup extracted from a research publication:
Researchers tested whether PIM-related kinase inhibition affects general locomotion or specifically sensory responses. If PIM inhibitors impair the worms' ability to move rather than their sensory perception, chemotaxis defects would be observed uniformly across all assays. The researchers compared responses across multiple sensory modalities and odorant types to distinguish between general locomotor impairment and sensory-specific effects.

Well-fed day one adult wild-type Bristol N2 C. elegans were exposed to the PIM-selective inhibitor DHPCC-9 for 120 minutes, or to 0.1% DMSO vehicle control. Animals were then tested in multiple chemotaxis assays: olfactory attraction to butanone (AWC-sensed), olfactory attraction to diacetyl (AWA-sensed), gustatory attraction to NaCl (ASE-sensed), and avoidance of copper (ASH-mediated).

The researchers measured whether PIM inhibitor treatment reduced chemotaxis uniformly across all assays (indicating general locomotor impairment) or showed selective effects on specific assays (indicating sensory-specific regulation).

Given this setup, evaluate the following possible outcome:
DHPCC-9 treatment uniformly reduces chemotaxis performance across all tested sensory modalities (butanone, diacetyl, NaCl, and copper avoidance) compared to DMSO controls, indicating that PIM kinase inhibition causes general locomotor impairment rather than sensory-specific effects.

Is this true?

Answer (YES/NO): NO